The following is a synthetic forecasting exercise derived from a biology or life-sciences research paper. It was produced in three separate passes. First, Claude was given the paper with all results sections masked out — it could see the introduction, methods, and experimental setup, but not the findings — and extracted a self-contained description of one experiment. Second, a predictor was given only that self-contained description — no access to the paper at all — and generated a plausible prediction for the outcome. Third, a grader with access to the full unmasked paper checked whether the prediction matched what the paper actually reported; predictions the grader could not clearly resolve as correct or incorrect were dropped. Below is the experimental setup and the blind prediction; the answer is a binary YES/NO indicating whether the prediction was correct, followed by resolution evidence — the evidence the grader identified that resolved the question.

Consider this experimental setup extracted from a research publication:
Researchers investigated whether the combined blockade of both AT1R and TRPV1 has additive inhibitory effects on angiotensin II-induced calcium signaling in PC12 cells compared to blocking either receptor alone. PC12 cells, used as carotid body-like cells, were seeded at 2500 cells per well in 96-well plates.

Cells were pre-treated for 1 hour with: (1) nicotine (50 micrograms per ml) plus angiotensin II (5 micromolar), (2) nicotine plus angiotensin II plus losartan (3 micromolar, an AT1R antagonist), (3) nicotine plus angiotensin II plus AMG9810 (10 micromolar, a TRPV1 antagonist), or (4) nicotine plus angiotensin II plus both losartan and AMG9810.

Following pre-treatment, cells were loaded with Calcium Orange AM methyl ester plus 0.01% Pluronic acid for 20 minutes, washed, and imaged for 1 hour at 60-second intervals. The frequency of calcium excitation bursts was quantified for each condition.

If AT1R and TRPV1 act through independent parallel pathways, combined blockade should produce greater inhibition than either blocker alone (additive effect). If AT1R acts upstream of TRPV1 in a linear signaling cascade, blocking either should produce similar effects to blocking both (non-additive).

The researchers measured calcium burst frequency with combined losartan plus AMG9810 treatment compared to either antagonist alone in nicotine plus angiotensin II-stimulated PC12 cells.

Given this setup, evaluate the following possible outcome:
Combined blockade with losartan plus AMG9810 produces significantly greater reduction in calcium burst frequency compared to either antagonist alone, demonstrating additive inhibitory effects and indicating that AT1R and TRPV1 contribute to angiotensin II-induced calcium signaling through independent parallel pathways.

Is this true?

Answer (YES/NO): NO